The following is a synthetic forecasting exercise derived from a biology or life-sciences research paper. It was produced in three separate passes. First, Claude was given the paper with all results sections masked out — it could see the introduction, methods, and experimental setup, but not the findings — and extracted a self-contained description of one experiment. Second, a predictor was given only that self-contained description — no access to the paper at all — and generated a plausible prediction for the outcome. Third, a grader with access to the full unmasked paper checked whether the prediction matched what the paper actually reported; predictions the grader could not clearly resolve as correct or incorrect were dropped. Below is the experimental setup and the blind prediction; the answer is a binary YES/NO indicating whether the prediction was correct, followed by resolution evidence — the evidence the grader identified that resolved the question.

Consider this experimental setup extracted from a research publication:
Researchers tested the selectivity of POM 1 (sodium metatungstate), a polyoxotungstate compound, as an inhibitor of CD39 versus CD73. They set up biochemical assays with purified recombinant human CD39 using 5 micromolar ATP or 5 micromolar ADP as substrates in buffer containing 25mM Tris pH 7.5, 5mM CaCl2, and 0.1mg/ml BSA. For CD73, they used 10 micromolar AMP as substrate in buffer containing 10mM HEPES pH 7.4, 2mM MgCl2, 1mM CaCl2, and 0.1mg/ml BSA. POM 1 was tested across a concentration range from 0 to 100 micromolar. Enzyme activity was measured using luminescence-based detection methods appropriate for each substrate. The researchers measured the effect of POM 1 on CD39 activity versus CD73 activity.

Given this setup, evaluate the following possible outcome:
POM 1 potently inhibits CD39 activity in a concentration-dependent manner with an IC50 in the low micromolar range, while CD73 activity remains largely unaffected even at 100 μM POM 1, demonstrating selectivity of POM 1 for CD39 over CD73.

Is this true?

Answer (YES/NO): NO